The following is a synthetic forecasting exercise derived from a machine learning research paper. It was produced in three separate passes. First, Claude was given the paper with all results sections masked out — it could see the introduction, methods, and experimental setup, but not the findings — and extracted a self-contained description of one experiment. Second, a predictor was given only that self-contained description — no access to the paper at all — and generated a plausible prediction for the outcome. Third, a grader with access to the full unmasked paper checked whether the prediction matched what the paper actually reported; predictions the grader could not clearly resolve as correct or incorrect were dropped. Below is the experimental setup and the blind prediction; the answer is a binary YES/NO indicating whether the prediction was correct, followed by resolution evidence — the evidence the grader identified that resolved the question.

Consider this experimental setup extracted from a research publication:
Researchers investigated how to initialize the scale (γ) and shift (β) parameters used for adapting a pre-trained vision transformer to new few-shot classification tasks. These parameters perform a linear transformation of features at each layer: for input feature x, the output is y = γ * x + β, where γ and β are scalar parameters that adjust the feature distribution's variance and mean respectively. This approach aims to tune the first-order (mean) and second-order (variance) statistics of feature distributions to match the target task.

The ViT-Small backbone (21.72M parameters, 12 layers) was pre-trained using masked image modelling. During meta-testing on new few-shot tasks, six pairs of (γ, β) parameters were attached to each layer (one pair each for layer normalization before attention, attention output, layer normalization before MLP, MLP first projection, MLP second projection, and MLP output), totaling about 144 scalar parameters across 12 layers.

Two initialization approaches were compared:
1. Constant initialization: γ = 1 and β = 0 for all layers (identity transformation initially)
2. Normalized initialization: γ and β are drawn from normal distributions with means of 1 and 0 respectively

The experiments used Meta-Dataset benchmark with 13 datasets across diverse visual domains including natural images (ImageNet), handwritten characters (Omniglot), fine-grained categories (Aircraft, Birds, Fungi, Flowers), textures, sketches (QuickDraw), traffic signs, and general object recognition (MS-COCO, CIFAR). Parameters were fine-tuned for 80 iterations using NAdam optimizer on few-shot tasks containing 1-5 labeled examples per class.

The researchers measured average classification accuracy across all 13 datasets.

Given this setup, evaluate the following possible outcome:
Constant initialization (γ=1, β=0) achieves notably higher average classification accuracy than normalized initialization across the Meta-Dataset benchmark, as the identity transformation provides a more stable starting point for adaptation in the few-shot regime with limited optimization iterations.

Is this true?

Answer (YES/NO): YES